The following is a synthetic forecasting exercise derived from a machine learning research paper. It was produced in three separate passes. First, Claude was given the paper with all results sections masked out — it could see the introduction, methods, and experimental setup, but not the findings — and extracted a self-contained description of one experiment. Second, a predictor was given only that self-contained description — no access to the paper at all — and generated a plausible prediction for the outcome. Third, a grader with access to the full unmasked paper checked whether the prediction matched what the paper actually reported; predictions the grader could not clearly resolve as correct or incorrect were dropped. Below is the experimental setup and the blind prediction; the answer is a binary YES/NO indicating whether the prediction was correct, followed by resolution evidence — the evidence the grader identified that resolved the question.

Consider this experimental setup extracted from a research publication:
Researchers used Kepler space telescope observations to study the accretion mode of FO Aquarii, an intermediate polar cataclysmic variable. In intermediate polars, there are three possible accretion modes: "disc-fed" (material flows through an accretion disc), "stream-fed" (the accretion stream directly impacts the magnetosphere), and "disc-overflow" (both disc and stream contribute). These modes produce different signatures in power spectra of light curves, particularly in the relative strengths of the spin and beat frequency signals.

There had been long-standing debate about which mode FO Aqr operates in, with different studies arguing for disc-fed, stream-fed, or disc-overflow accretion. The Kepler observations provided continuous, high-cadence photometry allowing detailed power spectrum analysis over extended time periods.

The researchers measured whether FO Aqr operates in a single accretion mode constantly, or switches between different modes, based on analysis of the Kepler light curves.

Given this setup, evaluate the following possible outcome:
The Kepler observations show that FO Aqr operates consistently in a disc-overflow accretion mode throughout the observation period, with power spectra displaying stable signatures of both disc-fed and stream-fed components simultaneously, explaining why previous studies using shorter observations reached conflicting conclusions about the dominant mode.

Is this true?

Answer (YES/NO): NO